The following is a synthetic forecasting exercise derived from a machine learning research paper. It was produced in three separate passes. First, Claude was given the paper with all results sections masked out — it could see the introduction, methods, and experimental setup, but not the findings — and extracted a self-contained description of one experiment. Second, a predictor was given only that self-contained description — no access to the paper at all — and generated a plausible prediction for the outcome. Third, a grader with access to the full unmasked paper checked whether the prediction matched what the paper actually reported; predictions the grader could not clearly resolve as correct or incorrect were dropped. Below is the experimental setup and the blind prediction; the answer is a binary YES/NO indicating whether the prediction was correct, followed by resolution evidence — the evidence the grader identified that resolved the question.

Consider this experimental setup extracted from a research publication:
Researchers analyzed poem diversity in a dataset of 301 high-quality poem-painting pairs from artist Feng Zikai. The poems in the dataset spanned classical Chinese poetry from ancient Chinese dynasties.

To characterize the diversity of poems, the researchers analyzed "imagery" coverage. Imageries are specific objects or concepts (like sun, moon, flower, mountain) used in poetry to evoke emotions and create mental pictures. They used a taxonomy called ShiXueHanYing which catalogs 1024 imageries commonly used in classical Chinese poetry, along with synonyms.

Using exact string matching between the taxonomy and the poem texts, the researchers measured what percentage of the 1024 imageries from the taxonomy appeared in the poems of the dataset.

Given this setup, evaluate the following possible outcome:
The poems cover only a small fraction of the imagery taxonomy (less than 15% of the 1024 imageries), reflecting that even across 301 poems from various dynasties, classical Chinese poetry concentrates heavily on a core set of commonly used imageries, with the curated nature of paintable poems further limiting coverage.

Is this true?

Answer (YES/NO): NO